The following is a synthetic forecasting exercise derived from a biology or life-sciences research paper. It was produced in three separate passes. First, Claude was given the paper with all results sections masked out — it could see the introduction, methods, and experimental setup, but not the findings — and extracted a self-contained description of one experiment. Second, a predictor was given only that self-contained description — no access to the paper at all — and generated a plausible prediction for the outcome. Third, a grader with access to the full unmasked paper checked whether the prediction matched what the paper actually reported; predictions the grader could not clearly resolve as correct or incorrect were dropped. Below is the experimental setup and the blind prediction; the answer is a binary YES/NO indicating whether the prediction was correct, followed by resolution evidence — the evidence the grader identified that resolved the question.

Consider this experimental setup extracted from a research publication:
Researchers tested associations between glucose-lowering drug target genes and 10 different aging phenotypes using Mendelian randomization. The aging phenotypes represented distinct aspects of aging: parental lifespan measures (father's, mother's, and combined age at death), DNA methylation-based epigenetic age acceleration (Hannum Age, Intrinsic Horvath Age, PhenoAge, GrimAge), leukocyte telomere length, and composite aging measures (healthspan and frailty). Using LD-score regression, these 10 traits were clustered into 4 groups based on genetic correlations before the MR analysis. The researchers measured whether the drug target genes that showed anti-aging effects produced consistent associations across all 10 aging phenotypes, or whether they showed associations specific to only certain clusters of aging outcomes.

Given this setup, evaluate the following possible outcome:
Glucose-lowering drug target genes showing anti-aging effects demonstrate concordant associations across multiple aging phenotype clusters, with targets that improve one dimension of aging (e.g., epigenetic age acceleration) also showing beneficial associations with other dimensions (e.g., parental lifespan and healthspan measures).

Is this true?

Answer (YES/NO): NO